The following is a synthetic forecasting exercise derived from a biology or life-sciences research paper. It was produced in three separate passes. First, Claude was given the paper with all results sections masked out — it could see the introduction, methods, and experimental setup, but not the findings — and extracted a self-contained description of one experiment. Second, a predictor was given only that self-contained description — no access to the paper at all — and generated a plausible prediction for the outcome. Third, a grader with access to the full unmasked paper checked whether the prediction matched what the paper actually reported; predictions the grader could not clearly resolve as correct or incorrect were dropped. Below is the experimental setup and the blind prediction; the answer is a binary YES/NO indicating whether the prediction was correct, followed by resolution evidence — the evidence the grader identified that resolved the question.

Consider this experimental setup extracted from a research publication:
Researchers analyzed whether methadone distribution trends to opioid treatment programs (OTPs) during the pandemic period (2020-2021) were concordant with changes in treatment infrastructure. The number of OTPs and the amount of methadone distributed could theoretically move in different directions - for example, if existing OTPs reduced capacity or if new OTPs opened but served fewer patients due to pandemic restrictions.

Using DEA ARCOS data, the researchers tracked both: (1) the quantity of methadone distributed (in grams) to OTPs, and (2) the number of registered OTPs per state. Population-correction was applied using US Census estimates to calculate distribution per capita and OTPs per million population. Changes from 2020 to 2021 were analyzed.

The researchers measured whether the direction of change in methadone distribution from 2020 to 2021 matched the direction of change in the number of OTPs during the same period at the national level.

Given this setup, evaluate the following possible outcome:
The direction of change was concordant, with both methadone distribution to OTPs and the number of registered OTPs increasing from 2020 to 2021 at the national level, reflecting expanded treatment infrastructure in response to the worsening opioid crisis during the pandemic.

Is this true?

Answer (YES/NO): NO